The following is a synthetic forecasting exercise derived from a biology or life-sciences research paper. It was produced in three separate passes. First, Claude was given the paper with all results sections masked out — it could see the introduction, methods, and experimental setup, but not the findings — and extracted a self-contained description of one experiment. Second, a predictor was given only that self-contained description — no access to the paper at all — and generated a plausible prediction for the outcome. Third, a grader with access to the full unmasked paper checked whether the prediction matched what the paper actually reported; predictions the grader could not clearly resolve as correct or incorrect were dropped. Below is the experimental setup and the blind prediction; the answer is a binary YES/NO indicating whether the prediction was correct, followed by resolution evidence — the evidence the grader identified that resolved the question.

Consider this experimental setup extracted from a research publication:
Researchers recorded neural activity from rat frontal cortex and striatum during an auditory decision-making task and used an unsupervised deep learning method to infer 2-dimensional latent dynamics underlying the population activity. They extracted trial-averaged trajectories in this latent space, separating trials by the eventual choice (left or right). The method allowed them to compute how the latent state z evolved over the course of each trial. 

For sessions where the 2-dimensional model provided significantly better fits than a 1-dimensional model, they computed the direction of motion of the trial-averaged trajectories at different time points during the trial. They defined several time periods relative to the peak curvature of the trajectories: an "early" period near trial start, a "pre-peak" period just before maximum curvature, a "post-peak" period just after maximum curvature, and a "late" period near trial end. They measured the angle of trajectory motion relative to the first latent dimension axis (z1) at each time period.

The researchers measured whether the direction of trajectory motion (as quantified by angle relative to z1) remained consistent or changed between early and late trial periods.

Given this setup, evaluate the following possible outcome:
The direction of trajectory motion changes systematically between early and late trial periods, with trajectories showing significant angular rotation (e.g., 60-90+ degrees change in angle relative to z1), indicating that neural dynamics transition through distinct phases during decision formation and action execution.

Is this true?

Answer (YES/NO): YES